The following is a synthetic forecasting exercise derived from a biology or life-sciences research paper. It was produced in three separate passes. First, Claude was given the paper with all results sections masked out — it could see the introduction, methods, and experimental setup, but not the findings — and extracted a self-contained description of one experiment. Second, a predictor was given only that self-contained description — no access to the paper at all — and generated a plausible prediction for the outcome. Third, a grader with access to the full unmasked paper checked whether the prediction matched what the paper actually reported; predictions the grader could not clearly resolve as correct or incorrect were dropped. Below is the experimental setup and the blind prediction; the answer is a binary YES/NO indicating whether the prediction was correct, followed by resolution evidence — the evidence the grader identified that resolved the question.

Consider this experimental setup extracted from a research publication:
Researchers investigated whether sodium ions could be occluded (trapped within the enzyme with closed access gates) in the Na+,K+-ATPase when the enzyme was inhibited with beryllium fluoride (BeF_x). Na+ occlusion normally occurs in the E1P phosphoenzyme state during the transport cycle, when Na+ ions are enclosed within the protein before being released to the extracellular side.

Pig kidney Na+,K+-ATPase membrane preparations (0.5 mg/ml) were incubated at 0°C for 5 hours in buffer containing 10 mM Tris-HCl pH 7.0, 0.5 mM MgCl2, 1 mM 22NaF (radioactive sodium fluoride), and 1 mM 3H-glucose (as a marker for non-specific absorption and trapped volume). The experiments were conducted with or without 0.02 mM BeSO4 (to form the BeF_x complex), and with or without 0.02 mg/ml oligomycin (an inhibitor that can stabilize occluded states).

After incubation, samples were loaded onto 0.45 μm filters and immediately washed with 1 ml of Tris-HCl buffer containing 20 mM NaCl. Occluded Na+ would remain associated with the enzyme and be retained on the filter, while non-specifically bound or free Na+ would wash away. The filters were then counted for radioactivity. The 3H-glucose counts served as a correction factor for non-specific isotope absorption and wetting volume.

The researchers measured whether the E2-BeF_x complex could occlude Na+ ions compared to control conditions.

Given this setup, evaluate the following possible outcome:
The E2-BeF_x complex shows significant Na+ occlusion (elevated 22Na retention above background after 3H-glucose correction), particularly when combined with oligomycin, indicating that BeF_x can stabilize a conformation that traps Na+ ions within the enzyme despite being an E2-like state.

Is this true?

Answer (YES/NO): NO